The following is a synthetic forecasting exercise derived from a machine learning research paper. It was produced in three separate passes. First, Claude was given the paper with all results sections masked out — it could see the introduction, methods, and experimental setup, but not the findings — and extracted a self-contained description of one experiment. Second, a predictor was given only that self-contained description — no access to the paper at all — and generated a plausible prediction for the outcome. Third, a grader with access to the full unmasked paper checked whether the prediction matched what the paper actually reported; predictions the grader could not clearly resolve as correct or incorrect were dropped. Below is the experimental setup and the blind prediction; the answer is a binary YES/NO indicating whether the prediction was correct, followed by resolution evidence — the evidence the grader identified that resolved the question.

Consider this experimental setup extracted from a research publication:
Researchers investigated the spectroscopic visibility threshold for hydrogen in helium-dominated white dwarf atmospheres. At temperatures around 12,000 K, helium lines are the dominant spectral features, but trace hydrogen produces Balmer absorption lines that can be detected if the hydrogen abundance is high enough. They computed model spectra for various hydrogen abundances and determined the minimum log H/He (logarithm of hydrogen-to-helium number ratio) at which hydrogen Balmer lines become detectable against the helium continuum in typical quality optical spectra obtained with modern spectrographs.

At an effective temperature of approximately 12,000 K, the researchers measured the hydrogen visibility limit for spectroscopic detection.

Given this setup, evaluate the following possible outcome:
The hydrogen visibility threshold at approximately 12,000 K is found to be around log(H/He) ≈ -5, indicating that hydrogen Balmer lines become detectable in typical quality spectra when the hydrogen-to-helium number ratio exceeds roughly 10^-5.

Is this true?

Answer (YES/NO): NO